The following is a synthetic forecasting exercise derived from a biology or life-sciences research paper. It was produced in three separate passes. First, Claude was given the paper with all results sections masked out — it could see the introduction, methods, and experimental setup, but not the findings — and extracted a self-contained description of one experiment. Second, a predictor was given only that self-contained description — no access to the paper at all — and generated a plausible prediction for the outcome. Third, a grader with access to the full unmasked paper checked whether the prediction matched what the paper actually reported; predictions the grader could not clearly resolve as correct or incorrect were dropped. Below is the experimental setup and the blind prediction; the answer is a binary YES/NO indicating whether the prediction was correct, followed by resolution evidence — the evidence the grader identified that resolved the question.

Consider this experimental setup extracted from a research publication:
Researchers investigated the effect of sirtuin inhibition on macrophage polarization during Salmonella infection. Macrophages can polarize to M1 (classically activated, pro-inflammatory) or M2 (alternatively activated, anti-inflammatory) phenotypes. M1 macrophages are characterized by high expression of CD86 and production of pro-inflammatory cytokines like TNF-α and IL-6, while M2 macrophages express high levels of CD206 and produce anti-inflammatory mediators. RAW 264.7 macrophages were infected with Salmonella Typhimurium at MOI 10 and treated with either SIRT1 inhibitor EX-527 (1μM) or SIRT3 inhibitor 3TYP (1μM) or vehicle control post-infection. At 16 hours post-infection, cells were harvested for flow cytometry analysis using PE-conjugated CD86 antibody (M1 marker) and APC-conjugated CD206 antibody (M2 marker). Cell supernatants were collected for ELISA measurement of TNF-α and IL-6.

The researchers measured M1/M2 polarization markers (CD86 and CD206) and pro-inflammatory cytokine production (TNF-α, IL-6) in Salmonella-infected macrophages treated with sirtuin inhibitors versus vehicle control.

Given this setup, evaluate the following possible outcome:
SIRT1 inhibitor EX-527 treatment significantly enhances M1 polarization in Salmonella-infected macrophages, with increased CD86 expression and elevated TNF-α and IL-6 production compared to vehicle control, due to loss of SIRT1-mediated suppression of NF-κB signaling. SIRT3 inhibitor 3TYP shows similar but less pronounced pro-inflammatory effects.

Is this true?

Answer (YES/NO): NO